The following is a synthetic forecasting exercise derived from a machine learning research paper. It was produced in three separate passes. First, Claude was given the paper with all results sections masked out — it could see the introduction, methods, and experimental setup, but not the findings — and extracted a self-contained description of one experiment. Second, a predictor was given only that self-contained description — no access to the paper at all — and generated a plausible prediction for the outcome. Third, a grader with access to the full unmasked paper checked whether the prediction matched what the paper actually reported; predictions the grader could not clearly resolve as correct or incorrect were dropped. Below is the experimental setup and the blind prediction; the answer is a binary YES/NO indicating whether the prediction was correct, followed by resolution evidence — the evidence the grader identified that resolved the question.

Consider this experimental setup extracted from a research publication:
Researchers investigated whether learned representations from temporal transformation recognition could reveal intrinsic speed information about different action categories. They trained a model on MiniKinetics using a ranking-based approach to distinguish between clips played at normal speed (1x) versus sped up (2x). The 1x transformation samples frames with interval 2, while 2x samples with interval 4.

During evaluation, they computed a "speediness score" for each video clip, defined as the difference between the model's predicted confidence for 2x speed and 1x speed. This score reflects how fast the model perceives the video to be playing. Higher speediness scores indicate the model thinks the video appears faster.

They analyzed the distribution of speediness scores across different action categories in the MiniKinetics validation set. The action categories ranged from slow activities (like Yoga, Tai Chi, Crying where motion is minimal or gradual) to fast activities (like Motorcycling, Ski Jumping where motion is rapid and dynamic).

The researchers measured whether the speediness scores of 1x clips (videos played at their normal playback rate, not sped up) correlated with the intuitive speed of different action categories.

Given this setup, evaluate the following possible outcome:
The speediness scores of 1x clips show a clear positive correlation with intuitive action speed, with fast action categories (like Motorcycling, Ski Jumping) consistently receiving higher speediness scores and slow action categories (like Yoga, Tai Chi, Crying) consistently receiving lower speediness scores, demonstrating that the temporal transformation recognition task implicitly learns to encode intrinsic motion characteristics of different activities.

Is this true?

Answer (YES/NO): YES